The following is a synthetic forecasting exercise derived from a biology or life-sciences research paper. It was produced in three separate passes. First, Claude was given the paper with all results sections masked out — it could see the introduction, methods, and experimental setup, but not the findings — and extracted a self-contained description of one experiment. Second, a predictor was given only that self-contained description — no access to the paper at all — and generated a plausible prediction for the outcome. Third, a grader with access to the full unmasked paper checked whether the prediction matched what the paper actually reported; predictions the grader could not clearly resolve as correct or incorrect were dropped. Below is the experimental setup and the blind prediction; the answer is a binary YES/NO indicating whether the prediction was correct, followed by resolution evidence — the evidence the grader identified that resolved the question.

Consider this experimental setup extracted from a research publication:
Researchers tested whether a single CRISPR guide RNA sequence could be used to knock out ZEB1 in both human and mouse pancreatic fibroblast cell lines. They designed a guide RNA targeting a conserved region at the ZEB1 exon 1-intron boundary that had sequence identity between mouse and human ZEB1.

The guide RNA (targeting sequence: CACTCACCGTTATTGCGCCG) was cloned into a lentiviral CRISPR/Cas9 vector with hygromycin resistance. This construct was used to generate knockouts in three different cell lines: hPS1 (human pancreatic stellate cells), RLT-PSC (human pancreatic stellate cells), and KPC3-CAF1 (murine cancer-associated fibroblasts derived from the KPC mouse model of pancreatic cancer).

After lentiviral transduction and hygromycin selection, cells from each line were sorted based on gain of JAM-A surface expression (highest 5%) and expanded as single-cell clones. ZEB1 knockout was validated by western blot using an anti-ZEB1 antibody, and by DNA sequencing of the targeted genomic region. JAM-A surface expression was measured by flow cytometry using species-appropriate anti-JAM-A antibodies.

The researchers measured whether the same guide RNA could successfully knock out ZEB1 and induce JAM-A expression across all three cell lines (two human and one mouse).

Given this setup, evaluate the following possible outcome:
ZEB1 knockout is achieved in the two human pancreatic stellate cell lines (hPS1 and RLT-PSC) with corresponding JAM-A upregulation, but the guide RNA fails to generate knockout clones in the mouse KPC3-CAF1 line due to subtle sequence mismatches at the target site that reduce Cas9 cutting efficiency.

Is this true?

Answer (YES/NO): NO